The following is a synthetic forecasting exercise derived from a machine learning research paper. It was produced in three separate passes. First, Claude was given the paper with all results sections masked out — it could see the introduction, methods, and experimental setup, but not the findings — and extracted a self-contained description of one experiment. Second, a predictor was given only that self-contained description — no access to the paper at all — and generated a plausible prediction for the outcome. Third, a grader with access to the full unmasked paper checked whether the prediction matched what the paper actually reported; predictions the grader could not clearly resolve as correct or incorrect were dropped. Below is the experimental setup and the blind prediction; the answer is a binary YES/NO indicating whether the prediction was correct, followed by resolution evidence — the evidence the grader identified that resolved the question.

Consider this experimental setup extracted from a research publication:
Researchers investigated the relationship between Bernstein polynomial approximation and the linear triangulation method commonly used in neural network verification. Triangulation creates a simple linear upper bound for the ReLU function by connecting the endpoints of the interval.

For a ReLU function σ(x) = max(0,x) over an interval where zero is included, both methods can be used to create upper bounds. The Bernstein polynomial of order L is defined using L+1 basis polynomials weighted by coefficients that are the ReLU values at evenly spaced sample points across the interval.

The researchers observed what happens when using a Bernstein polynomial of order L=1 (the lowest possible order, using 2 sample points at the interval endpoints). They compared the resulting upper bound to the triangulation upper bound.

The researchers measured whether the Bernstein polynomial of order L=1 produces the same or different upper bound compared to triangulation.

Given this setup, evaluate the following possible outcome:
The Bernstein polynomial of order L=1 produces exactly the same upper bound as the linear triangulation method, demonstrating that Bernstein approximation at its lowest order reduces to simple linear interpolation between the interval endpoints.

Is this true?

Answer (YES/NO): YES